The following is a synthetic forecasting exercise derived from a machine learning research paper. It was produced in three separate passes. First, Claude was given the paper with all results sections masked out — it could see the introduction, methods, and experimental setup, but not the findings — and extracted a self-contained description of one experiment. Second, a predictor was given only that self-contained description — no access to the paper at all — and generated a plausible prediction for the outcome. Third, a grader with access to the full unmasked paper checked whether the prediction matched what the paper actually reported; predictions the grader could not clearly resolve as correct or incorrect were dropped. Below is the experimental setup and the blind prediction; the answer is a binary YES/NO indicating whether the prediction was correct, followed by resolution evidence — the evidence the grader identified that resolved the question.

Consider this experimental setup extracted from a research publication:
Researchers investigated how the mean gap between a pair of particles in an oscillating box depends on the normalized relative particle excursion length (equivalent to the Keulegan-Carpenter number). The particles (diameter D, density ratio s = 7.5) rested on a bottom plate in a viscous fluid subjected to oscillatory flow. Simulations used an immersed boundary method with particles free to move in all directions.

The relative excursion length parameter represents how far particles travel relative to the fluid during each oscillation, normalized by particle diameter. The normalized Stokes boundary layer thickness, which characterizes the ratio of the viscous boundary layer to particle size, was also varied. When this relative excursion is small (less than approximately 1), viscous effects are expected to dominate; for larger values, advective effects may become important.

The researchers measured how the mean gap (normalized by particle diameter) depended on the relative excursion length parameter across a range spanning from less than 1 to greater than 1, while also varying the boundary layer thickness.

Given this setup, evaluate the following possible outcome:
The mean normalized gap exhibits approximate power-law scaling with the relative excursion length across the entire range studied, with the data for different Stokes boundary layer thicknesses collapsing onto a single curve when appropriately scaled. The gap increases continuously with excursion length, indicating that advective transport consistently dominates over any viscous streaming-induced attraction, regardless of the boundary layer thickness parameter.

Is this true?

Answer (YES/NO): NO